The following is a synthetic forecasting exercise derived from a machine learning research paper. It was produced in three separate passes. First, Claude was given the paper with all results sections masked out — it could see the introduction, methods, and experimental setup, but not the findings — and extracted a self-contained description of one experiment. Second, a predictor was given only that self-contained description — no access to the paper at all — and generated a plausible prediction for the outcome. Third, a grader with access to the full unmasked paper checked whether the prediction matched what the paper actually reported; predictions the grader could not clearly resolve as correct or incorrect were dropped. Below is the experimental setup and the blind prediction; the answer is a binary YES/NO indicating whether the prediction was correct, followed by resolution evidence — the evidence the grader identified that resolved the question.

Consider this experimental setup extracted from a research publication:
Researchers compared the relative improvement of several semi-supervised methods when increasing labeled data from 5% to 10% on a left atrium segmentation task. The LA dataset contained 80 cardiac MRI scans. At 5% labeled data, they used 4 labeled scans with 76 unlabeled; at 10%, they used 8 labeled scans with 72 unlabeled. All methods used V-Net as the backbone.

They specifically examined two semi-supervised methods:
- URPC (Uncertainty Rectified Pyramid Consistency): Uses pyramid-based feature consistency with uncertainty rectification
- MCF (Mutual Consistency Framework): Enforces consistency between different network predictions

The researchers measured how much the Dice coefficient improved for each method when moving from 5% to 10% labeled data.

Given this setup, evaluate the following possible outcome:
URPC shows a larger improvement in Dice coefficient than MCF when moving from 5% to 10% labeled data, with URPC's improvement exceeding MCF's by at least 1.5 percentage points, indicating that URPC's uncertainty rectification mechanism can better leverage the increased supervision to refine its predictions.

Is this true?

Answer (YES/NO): NO